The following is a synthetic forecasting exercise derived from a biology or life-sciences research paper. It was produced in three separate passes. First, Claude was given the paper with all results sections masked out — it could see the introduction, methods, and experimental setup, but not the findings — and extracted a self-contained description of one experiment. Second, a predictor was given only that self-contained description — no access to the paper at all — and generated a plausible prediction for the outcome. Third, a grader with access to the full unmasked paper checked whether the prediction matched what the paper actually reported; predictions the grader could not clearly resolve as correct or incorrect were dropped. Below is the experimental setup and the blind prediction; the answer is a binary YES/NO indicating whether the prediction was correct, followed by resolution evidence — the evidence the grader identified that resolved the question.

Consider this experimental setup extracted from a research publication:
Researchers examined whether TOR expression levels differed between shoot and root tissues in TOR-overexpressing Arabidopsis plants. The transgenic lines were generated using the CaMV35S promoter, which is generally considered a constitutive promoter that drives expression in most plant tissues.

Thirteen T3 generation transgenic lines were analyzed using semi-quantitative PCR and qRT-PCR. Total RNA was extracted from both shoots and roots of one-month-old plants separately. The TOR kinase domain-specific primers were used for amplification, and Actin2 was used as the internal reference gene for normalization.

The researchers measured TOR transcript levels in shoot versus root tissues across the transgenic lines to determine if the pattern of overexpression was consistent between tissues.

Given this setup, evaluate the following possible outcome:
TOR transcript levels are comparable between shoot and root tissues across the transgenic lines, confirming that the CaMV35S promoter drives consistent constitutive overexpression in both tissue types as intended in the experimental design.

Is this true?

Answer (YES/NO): NO